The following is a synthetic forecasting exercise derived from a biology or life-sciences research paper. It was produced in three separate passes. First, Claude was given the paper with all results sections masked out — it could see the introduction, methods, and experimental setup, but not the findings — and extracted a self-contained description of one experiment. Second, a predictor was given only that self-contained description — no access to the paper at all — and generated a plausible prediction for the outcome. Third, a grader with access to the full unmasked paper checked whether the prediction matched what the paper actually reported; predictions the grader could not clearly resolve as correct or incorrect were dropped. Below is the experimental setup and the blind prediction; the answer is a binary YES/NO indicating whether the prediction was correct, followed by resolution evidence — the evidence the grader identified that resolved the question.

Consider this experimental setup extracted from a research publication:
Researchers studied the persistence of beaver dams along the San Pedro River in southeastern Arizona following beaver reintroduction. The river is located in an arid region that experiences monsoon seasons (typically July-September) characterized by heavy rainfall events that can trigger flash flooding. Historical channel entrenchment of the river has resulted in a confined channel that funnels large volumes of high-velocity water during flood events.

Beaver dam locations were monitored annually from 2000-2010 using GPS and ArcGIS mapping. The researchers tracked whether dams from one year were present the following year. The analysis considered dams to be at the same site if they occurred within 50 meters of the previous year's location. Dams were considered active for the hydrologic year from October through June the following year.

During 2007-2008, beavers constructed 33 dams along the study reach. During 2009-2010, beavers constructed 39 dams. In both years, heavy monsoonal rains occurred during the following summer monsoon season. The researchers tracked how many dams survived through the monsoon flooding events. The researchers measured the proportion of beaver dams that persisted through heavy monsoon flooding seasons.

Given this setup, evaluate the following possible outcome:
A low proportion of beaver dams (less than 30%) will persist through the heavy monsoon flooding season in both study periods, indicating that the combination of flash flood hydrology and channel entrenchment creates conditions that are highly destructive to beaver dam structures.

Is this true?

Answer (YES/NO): YES